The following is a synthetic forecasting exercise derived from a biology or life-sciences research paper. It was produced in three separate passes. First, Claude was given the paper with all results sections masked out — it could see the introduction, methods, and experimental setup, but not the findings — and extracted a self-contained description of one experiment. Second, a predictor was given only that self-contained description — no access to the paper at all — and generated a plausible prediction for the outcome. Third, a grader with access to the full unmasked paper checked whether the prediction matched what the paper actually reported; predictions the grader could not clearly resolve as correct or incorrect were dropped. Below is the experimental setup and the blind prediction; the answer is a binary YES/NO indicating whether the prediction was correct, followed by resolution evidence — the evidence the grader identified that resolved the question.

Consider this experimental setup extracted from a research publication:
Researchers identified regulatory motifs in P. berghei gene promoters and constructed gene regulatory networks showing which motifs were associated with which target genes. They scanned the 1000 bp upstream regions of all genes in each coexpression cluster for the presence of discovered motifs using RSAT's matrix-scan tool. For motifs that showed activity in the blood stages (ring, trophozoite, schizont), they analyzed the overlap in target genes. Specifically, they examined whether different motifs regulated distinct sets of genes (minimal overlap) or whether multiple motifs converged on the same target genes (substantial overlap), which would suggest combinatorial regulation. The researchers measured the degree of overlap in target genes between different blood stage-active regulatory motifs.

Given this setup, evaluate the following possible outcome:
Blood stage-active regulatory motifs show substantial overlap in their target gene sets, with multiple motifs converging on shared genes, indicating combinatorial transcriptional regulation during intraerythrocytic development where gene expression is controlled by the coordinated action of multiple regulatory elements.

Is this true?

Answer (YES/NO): NO